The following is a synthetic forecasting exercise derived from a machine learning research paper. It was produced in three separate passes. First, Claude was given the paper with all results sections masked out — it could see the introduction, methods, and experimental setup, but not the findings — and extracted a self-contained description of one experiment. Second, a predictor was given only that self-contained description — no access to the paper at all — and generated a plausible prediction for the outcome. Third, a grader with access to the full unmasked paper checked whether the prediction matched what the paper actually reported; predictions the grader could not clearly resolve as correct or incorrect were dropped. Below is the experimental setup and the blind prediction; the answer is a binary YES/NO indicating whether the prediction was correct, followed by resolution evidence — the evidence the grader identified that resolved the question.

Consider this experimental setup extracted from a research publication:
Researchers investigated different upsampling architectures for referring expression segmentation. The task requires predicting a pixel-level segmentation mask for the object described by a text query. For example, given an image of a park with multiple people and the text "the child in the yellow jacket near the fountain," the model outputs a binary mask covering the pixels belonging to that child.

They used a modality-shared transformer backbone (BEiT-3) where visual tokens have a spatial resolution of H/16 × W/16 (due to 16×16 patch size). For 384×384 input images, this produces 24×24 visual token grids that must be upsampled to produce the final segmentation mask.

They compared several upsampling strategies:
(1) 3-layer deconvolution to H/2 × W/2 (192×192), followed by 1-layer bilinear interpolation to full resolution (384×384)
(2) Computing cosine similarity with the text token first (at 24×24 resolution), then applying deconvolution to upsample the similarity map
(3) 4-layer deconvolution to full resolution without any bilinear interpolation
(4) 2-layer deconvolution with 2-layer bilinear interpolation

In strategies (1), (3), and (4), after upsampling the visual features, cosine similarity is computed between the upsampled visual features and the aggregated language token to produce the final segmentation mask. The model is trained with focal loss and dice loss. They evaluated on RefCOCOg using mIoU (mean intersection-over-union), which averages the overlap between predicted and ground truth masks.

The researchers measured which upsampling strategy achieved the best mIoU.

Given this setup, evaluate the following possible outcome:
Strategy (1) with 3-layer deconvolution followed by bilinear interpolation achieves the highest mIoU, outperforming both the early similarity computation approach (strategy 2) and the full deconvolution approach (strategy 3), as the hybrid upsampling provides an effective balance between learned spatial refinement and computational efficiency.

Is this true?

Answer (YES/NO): YES